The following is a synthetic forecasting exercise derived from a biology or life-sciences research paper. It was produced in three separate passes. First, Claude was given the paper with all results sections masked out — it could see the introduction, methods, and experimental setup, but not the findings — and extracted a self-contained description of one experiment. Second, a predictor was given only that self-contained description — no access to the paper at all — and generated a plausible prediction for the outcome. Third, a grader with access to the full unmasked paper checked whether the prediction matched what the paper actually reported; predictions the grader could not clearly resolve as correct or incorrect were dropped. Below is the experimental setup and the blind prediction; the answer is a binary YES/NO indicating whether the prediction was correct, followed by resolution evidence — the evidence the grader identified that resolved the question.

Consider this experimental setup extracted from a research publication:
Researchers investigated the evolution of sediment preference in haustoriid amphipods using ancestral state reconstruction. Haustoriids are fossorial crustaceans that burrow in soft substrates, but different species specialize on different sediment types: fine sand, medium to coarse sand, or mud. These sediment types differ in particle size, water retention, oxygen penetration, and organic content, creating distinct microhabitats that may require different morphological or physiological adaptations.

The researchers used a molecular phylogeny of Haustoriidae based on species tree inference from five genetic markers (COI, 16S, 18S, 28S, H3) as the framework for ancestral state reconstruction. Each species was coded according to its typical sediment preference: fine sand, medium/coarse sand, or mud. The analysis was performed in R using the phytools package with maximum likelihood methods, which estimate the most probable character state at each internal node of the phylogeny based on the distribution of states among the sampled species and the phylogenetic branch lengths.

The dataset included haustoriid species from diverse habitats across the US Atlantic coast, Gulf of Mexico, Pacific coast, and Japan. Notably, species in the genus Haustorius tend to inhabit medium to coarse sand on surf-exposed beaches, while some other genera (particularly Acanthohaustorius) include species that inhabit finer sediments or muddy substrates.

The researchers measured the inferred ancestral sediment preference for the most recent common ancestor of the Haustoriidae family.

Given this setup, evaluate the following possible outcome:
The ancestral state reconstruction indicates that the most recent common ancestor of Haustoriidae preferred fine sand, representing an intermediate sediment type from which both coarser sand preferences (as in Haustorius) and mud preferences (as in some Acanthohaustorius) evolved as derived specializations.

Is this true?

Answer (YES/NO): YES